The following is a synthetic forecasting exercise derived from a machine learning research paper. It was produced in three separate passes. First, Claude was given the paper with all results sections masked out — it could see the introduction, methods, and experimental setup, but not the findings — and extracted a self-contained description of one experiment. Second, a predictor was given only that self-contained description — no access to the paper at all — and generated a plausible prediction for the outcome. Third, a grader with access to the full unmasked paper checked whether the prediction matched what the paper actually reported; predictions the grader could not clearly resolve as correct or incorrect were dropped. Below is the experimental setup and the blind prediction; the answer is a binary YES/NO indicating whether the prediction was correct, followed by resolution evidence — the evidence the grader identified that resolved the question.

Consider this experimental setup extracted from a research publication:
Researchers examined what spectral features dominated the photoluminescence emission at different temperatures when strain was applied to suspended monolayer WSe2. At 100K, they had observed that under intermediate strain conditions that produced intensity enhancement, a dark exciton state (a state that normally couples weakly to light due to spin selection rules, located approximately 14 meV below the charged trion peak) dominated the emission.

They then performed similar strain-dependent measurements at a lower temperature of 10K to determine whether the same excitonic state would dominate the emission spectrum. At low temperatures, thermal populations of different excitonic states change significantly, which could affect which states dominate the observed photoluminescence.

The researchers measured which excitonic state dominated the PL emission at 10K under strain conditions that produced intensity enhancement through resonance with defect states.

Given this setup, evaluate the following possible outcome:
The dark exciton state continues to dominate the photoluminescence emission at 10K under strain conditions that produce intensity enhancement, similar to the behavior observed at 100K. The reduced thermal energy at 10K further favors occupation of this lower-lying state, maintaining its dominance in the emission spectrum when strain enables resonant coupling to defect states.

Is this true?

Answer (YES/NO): NO